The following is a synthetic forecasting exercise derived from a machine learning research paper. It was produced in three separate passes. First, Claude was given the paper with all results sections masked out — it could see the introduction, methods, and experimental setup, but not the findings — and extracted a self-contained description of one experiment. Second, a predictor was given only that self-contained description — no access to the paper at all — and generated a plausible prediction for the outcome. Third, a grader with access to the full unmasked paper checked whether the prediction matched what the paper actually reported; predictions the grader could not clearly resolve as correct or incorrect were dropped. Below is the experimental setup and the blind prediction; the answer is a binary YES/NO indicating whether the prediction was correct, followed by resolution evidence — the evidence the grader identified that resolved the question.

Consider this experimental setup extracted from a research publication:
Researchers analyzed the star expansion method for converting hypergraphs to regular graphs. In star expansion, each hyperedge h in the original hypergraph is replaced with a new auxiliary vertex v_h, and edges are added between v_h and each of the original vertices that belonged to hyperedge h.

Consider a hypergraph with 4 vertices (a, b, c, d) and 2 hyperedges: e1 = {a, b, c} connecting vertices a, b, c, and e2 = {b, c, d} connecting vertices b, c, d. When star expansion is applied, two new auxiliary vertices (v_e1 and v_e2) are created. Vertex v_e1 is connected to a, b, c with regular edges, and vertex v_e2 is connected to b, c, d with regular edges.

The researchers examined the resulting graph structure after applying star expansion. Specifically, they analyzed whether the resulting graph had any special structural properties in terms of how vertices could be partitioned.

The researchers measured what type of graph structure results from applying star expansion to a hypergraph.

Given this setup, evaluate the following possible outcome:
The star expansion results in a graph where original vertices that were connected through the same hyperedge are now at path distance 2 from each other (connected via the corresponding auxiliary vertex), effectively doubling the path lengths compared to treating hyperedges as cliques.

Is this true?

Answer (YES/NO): YES